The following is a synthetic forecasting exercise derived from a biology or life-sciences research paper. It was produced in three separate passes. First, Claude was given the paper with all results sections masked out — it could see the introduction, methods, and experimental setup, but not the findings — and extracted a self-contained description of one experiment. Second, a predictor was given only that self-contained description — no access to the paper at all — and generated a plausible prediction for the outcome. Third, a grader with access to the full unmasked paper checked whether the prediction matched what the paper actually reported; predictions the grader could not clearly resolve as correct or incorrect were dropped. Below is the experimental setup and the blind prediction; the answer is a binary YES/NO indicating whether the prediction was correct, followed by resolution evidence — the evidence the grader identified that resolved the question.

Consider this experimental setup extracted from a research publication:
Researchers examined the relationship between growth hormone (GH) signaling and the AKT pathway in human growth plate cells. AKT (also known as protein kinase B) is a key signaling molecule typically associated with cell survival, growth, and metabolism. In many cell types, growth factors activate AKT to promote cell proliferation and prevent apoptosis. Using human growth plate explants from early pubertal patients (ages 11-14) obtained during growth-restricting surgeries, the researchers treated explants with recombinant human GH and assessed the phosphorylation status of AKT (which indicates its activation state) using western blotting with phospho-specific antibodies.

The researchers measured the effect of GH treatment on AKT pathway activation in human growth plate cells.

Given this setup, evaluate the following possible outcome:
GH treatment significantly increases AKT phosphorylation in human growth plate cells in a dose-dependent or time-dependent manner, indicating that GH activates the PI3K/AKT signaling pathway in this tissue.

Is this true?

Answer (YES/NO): NO